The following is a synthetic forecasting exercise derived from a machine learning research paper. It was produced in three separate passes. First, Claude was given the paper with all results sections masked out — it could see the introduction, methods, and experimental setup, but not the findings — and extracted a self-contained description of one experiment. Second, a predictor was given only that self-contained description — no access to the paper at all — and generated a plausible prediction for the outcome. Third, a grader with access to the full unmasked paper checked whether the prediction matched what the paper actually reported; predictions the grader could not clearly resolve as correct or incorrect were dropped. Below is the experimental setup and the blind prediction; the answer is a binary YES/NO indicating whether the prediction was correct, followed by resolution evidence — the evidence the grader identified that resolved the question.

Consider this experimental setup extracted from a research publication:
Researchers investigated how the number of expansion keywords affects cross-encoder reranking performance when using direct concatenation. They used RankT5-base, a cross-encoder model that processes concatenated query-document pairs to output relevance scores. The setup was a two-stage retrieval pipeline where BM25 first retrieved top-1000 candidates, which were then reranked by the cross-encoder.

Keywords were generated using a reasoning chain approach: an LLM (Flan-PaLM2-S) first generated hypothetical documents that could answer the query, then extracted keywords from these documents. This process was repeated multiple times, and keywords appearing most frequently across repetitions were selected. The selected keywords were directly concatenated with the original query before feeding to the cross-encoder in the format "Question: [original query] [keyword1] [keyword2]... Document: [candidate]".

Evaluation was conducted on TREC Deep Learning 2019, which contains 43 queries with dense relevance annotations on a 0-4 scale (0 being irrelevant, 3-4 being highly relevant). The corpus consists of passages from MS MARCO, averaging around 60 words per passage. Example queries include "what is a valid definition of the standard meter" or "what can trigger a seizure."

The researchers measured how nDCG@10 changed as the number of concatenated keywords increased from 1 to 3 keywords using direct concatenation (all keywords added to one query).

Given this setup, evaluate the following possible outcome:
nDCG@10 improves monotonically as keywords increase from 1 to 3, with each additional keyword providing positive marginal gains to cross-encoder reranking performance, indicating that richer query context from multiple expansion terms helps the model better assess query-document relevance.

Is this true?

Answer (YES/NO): NO